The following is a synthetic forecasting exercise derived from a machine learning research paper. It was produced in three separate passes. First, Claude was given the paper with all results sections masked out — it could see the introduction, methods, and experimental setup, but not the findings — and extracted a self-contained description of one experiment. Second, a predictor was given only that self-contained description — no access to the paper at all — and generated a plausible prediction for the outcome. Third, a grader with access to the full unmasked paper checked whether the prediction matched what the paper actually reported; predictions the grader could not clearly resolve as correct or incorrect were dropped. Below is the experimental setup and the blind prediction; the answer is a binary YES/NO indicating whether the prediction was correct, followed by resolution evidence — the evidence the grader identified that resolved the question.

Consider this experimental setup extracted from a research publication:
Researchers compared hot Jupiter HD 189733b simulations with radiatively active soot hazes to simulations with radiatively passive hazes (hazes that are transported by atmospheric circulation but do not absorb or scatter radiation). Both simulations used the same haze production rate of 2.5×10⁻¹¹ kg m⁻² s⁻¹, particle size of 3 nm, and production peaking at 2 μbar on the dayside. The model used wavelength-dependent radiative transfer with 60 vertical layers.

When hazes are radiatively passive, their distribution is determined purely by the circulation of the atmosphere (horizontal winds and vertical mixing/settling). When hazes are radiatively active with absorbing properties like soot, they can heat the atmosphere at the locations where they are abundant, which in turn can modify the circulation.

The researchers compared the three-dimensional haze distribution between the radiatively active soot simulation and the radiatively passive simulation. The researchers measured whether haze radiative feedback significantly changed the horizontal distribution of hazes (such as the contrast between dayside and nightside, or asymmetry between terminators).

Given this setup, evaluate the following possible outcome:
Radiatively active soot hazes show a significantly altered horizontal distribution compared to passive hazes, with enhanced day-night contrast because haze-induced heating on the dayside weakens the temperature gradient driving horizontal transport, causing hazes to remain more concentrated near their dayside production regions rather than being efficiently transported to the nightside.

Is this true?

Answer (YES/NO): NO